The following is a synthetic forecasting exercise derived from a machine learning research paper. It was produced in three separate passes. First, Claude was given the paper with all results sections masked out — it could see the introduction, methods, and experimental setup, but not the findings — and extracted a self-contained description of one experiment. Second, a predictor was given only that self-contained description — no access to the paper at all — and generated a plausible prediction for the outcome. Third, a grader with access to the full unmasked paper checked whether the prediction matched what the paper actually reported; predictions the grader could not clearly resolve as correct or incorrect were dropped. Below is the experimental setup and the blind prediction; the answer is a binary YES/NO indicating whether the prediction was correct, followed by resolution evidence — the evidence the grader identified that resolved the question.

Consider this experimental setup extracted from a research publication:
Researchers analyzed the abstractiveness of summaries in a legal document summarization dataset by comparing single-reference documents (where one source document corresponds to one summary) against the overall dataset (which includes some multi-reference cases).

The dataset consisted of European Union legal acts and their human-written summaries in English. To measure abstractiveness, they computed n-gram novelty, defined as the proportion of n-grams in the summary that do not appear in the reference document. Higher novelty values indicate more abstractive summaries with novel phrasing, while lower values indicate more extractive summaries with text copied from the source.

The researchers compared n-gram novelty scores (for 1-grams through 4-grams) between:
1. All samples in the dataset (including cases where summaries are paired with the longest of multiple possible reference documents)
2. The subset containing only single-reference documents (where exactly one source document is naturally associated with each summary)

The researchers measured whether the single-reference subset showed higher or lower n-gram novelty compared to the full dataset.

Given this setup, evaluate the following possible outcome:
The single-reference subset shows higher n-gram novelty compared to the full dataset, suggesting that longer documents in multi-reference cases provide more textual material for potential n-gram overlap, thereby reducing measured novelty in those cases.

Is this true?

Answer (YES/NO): NO